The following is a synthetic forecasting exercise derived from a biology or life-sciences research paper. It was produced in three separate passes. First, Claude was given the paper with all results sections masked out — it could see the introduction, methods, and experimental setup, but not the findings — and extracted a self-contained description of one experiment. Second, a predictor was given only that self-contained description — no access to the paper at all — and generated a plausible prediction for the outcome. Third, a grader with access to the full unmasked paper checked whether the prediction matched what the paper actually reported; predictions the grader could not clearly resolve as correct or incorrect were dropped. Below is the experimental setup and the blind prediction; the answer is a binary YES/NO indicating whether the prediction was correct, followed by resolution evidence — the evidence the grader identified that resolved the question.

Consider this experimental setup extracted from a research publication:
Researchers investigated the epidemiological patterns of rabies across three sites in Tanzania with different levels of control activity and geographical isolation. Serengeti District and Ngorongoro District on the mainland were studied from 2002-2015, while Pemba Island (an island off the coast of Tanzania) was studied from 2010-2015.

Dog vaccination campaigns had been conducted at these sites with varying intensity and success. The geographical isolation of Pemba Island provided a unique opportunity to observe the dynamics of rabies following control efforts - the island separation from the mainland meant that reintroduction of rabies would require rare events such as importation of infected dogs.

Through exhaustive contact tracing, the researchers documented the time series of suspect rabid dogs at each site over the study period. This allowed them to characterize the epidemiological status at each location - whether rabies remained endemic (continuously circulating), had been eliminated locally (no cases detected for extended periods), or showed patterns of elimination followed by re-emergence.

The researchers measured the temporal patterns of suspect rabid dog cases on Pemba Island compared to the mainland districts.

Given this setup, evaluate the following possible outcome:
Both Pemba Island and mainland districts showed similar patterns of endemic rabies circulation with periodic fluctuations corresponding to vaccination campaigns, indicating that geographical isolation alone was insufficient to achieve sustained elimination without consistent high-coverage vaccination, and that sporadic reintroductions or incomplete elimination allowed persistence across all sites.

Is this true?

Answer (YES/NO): NO